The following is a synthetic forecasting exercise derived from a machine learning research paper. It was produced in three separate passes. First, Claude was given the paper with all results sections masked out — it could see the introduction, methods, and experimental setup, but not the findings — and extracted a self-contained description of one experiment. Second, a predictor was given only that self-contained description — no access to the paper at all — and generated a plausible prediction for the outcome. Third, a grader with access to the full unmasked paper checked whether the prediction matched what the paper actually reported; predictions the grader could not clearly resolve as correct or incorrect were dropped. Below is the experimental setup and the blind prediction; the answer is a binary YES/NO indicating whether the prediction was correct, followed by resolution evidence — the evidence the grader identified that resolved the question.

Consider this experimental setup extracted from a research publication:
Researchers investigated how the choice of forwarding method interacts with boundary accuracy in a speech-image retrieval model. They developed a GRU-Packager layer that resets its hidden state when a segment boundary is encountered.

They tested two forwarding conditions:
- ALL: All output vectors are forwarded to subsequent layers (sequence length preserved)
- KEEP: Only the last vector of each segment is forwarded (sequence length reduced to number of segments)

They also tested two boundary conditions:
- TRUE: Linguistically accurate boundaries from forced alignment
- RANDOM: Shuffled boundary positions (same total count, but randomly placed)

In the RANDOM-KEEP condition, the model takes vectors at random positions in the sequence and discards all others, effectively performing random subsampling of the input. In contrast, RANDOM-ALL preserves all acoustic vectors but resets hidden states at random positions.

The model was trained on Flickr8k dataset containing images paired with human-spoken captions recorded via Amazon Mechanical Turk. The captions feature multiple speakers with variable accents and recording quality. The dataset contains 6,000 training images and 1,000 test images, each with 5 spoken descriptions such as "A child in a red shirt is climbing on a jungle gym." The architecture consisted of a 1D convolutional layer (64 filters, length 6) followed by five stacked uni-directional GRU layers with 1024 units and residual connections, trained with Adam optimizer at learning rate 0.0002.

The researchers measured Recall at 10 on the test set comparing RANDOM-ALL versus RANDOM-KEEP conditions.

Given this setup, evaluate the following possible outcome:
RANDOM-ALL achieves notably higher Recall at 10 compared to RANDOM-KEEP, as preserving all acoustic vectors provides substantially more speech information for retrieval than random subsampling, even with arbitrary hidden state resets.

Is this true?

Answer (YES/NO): YES